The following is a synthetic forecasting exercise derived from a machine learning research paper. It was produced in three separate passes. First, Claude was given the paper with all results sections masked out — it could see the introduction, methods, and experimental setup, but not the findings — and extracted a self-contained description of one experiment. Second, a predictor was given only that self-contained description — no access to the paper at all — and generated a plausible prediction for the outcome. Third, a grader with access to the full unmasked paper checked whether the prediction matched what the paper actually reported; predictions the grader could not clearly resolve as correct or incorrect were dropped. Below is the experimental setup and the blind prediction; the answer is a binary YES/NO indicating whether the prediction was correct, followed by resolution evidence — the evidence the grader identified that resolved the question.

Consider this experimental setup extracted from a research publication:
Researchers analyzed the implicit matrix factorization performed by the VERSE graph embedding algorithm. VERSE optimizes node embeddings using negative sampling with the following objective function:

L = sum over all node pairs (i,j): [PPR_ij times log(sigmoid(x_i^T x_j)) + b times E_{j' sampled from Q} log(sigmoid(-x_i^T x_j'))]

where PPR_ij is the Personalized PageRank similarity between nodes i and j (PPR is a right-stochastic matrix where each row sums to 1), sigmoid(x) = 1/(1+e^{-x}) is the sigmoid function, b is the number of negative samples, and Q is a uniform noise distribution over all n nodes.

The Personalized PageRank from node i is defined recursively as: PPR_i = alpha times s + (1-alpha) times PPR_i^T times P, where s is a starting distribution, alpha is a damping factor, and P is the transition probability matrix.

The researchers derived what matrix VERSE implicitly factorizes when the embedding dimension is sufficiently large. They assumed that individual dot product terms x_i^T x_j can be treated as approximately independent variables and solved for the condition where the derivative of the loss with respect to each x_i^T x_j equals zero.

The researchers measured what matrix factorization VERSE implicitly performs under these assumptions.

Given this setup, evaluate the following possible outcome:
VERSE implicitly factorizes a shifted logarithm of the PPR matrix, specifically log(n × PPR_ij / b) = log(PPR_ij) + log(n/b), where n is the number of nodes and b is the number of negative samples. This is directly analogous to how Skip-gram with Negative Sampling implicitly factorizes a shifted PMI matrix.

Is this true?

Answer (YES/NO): YES